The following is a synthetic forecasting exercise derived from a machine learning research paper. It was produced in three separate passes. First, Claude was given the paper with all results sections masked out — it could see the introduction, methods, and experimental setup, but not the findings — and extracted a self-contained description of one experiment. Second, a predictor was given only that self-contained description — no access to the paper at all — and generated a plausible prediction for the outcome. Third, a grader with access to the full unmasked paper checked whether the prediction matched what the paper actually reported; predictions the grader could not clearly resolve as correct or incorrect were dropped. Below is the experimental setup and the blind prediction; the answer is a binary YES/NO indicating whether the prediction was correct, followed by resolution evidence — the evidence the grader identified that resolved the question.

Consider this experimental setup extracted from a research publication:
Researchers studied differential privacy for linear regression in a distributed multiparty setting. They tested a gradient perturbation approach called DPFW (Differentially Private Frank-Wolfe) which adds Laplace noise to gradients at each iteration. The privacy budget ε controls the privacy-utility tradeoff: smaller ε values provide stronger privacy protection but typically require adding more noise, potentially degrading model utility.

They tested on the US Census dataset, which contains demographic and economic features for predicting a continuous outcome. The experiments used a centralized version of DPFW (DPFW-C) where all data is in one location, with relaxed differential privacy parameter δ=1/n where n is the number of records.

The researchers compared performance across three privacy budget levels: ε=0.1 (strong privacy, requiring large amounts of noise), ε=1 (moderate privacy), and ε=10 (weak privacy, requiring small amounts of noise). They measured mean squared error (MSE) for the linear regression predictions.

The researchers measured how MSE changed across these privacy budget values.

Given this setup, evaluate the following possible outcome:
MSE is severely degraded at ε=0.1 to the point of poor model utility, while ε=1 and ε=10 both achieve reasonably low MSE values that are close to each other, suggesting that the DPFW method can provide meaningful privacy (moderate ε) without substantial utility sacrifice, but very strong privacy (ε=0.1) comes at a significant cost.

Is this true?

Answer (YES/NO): NO